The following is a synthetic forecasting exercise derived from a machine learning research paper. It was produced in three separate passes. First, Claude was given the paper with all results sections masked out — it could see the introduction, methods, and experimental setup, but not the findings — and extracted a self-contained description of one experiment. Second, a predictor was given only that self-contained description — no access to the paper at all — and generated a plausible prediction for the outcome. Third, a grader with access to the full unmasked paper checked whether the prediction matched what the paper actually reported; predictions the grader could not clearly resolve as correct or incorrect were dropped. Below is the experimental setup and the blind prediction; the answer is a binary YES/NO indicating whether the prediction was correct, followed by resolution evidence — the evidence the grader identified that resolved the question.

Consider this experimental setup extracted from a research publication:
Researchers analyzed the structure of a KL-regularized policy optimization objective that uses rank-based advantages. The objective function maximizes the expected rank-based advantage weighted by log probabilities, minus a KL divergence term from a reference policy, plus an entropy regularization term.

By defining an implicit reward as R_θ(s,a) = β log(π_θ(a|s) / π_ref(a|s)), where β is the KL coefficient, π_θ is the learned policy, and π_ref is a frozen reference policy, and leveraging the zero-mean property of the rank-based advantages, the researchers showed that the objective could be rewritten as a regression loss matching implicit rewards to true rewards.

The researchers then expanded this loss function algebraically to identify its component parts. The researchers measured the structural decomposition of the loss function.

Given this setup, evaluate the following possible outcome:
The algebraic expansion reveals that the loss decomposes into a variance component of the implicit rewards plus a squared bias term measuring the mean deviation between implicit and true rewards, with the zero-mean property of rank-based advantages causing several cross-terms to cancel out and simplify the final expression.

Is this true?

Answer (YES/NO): NO